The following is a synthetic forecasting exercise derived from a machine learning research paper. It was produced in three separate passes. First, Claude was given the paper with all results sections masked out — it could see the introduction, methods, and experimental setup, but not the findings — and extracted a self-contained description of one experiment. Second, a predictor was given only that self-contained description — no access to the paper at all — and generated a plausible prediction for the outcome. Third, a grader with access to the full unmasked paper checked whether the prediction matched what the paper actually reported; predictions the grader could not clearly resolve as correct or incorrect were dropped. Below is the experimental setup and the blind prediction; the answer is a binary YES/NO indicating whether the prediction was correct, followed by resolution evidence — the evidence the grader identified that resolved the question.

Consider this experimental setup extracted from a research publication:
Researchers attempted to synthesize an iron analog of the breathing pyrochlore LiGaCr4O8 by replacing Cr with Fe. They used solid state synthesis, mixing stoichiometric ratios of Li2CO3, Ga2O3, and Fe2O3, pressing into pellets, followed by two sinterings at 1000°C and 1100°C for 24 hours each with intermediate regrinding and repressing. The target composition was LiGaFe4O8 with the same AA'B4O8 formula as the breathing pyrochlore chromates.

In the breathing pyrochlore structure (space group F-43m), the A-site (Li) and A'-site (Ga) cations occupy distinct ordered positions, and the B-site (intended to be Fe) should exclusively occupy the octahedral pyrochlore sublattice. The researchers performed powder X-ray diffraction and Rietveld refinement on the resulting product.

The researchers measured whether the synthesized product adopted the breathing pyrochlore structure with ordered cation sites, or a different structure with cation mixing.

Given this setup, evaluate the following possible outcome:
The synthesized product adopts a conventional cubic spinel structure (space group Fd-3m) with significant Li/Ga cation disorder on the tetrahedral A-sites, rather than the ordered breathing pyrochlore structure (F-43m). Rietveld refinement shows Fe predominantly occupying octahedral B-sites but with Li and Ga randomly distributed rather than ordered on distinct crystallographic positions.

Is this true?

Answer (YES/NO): NO